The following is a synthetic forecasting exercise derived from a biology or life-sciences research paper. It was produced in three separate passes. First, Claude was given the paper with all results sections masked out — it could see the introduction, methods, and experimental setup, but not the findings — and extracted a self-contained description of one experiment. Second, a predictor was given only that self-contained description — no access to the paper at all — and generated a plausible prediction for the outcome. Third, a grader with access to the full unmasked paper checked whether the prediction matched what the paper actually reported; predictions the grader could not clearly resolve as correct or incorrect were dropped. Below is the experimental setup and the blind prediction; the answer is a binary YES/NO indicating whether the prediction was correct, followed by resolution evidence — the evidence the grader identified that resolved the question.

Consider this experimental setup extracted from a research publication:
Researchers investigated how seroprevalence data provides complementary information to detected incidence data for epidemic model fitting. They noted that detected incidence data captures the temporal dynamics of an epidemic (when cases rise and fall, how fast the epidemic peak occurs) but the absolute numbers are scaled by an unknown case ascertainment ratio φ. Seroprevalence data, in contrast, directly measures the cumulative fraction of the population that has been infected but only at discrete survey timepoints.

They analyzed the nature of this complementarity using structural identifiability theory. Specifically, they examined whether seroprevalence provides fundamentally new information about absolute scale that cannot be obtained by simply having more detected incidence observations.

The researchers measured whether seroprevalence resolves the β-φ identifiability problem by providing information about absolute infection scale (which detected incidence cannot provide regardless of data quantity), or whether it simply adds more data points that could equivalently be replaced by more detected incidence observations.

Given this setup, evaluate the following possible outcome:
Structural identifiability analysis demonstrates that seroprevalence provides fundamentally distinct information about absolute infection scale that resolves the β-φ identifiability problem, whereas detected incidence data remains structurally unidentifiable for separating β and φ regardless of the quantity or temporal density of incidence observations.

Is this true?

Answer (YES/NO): YES